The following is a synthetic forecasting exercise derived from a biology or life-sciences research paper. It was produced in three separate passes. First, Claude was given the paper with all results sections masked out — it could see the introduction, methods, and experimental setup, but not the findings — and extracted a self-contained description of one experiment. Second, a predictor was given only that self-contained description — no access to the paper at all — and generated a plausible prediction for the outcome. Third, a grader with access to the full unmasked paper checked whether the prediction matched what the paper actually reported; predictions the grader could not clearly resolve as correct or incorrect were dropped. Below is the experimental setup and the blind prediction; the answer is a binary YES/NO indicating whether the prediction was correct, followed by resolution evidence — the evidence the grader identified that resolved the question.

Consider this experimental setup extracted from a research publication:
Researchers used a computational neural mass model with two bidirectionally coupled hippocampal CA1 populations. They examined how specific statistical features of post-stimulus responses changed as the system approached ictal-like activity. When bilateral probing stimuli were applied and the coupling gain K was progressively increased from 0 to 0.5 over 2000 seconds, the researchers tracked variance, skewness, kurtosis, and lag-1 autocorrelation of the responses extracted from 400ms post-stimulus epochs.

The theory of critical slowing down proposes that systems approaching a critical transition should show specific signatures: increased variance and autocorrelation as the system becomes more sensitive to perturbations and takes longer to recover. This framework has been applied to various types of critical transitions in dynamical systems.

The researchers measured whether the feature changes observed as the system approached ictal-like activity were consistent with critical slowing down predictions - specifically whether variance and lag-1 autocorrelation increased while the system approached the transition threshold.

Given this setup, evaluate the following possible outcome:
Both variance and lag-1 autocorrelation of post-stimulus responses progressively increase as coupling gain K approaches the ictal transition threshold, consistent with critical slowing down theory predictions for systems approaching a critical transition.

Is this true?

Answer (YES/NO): YES